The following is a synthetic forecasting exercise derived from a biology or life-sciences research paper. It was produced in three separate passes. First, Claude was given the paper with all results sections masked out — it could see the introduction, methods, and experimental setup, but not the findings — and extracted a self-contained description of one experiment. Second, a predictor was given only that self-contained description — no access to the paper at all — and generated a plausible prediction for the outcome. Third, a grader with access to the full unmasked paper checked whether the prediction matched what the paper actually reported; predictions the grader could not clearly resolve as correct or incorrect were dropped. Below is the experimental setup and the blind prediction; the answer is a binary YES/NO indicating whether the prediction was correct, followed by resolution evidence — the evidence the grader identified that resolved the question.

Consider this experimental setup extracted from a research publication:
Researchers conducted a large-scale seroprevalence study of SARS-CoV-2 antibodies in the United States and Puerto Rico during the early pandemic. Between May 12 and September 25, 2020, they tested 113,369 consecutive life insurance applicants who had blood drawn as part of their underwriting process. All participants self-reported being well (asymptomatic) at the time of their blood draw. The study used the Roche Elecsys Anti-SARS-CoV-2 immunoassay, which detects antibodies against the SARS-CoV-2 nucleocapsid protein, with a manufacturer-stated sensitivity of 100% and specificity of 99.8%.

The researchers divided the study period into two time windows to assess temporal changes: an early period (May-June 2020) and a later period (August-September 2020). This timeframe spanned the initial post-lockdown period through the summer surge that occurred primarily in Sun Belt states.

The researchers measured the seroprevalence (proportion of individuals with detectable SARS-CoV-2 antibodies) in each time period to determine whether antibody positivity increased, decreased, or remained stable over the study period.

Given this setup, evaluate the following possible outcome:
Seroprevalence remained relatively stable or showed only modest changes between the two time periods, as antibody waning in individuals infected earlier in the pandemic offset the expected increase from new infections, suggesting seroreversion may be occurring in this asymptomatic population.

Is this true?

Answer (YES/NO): NO